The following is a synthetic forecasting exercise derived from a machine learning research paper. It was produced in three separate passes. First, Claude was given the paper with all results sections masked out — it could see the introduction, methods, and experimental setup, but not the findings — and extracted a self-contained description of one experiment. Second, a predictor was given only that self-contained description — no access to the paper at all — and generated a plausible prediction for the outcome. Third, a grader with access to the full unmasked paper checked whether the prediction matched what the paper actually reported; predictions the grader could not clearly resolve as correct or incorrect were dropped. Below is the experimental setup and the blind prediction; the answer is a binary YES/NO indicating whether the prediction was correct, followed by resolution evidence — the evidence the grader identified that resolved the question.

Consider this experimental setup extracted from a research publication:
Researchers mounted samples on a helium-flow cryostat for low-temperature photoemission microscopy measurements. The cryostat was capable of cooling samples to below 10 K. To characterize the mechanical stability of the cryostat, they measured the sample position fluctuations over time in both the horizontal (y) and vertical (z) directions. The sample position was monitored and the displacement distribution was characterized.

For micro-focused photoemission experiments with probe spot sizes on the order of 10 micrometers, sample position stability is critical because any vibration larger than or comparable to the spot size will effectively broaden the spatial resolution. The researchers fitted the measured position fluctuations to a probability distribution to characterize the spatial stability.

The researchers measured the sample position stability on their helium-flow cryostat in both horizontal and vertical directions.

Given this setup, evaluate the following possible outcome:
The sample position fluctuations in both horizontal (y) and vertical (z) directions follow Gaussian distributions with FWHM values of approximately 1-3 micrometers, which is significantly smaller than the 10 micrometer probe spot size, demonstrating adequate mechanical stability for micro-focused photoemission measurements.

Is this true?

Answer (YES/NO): NO